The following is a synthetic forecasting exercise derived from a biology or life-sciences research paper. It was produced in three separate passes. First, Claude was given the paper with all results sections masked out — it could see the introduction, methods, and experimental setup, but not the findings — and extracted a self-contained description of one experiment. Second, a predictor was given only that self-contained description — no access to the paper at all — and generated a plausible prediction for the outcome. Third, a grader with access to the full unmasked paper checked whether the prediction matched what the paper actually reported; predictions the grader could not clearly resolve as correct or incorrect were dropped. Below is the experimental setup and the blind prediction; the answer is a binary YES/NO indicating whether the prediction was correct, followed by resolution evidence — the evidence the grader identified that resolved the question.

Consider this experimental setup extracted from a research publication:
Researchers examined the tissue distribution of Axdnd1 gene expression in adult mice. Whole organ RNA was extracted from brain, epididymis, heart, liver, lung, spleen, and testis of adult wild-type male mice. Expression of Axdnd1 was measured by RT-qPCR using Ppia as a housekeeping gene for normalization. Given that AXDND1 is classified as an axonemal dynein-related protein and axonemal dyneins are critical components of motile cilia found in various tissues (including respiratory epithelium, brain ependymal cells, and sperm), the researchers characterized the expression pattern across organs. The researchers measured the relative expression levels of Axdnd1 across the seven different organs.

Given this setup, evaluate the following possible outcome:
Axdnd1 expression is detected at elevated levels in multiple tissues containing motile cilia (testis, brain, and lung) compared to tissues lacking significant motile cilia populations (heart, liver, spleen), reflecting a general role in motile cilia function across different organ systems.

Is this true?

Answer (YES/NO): NO